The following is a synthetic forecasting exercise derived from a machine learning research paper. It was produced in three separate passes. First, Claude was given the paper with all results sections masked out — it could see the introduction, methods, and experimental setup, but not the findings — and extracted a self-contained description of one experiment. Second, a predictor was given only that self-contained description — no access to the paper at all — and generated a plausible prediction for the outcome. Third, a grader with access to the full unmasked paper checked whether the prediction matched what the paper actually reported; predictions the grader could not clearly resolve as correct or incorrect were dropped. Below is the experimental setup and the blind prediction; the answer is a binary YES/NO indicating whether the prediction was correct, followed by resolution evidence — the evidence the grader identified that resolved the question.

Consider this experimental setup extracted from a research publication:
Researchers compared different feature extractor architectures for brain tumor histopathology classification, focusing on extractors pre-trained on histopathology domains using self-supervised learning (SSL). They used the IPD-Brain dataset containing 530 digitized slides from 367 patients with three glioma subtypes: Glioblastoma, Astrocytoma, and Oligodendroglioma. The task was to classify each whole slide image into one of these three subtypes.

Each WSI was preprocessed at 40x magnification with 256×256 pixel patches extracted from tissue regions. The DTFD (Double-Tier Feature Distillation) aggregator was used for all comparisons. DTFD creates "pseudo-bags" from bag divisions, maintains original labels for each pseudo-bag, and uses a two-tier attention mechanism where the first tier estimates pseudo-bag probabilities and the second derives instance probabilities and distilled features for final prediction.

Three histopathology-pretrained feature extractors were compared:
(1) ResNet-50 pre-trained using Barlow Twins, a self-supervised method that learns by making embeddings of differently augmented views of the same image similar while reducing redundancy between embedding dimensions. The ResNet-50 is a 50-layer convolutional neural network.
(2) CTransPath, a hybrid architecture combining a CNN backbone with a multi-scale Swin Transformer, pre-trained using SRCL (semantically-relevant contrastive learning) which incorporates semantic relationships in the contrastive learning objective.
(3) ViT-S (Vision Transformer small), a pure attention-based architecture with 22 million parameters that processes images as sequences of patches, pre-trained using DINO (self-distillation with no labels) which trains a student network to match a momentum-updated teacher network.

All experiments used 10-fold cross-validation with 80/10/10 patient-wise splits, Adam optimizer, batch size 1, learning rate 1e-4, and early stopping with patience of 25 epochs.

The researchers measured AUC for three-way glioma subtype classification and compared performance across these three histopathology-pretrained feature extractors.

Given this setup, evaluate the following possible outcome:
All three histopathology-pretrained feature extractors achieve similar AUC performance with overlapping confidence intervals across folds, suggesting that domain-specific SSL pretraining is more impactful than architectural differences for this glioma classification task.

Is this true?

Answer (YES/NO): NO